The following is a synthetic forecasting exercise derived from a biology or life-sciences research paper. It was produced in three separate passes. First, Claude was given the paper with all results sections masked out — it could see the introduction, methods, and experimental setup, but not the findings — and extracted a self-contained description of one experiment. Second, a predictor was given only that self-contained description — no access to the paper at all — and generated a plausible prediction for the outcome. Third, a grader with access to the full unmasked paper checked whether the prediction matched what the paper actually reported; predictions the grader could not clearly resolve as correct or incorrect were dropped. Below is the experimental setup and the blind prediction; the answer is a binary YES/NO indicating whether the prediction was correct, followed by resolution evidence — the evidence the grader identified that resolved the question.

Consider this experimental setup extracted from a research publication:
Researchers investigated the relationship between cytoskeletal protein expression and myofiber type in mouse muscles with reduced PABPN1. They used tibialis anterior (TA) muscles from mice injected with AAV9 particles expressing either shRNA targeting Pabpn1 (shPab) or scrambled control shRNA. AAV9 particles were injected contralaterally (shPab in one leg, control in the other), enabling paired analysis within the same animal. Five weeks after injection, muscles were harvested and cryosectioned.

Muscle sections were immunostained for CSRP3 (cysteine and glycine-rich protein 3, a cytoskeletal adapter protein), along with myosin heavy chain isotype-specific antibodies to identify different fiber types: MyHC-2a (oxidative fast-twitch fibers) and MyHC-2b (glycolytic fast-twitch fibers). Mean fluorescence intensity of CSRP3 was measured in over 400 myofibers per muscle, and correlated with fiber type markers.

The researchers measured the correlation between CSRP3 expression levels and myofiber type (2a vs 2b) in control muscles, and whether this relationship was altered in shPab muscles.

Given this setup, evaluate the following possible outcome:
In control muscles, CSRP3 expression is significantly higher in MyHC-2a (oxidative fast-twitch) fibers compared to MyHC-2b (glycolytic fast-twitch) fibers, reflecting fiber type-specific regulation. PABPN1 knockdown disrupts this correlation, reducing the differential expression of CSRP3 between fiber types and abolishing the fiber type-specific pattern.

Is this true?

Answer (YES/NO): NO